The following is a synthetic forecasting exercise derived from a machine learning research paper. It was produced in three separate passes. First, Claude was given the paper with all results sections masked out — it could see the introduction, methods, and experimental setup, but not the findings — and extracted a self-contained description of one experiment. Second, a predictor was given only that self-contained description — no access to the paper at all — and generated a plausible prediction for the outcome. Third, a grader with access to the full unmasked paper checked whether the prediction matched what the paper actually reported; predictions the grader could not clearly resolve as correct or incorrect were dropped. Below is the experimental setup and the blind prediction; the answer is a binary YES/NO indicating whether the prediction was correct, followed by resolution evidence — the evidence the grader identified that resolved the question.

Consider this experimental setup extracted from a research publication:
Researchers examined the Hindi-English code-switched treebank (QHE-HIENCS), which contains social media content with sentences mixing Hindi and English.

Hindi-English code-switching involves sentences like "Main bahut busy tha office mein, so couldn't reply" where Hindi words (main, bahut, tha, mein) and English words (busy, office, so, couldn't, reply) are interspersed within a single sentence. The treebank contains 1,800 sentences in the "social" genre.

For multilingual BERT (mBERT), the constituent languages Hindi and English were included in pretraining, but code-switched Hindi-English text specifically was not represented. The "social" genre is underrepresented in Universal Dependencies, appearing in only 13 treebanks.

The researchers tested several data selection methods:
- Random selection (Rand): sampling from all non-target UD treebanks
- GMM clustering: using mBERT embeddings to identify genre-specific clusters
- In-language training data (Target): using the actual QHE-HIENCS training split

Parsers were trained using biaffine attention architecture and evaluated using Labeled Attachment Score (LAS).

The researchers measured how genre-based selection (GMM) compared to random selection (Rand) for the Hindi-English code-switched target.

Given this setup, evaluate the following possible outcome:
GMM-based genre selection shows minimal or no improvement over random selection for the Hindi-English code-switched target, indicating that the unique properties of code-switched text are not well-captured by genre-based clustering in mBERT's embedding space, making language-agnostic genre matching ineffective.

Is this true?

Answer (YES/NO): NO